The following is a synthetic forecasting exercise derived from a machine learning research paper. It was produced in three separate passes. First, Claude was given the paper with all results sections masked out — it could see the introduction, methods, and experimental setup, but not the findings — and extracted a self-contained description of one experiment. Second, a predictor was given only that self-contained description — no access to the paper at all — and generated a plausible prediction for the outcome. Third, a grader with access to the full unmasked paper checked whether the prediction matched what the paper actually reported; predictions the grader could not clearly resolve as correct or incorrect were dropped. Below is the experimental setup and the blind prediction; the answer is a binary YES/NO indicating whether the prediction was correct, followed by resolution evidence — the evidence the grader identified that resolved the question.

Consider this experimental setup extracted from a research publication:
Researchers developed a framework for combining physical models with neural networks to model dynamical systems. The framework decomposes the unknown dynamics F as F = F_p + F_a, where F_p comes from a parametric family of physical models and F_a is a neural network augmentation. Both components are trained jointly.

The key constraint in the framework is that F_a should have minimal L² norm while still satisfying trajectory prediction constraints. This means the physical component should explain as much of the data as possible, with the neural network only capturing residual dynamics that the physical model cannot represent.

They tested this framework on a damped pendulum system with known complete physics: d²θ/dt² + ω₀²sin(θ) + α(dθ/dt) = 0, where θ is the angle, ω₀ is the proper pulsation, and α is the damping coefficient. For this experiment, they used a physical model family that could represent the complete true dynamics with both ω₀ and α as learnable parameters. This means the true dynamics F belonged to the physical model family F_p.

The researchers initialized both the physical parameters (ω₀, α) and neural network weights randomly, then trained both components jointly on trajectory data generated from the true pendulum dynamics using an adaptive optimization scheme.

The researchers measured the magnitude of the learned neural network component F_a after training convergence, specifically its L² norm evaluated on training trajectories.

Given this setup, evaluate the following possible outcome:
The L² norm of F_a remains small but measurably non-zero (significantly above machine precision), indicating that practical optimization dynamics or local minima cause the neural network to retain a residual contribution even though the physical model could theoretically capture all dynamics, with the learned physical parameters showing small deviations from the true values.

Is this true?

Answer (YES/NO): YES